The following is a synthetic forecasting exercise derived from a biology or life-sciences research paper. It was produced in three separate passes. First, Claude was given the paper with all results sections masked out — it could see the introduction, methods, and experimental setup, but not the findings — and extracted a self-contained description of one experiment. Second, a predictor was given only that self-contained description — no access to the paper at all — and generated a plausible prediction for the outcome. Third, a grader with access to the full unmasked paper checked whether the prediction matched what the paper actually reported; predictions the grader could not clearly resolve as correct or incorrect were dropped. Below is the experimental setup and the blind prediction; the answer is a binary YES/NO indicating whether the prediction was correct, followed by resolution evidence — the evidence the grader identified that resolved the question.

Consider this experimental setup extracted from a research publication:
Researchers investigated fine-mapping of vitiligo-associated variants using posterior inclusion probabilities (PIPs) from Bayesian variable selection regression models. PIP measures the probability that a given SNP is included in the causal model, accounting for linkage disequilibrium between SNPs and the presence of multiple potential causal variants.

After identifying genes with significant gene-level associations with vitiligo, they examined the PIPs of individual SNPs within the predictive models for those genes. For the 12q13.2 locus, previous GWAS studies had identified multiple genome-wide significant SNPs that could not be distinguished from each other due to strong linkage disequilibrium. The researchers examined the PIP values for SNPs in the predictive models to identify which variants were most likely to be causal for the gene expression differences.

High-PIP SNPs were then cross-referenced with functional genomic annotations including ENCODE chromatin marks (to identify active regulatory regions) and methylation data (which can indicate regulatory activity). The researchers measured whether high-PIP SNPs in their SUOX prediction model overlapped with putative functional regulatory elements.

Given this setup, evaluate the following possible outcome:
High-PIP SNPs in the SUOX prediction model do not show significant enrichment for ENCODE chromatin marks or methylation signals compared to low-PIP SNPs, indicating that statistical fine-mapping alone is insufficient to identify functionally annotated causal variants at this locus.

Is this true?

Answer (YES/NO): NO